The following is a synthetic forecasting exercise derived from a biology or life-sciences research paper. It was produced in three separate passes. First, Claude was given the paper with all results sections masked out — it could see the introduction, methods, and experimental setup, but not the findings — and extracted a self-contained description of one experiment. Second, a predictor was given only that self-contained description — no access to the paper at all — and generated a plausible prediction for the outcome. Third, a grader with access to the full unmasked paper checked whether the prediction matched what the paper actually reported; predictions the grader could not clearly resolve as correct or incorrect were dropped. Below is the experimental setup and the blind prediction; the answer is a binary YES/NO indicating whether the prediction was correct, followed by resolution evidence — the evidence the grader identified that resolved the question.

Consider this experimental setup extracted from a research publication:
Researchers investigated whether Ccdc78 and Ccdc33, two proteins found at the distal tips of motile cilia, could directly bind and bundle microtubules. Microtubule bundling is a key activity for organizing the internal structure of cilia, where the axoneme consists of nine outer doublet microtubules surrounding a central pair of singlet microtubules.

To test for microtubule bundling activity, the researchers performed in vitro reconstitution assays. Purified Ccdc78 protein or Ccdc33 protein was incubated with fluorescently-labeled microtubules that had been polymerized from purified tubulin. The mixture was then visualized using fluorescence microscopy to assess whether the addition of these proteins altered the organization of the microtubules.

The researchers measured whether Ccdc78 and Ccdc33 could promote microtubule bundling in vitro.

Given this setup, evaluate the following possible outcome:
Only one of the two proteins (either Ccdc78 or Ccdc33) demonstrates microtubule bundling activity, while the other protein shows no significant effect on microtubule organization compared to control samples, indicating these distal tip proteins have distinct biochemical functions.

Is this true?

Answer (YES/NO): NO